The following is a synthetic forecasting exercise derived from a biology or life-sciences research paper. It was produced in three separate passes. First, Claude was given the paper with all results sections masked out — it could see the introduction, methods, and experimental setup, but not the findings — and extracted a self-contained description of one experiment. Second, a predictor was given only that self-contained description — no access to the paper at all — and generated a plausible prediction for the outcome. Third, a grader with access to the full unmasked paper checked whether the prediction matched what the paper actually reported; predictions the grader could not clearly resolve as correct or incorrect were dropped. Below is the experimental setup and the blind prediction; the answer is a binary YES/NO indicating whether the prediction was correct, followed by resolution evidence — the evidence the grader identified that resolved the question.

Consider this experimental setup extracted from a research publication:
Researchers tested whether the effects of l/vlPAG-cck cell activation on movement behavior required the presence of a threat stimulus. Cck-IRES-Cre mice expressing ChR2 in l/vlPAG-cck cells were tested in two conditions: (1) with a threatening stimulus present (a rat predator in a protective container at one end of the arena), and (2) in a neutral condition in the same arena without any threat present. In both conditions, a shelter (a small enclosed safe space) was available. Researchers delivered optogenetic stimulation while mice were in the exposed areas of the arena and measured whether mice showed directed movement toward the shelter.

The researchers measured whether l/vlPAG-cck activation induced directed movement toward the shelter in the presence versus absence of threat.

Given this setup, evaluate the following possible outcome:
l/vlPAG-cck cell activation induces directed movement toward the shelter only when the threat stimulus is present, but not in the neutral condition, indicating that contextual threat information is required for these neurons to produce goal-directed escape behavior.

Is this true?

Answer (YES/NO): NO